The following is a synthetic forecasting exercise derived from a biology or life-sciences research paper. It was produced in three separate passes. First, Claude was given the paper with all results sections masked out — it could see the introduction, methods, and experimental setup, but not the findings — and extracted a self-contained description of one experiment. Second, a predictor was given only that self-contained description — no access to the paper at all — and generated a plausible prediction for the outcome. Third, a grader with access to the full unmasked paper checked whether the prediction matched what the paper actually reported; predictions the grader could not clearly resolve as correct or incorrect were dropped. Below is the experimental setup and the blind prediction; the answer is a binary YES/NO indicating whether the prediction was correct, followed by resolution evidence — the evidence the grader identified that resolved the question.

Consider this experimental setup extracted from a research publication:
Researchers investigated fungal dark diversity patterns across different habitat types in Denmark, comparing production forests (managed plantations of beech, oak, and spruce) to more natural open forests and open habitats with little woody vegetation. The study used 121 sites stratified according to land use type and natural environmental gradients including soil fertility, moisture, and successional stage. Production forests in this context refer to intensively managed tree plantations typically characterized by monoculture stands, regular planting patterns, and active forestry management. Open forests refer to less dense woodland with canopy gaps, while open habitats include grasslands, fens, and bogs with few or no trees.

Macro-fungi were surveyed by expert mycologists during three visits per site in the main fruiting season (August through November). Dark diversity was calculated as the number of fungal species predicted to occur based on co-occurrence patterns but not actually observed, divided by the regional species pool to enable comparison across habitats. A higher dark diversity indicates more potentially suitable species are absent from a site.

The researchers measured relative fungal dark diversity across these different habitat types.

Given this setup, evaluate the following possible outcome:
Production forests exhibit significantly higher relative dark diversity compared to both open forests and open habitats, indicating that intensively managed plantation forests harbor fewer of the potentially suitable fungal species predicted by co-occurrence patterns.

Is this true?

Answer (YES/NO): NO